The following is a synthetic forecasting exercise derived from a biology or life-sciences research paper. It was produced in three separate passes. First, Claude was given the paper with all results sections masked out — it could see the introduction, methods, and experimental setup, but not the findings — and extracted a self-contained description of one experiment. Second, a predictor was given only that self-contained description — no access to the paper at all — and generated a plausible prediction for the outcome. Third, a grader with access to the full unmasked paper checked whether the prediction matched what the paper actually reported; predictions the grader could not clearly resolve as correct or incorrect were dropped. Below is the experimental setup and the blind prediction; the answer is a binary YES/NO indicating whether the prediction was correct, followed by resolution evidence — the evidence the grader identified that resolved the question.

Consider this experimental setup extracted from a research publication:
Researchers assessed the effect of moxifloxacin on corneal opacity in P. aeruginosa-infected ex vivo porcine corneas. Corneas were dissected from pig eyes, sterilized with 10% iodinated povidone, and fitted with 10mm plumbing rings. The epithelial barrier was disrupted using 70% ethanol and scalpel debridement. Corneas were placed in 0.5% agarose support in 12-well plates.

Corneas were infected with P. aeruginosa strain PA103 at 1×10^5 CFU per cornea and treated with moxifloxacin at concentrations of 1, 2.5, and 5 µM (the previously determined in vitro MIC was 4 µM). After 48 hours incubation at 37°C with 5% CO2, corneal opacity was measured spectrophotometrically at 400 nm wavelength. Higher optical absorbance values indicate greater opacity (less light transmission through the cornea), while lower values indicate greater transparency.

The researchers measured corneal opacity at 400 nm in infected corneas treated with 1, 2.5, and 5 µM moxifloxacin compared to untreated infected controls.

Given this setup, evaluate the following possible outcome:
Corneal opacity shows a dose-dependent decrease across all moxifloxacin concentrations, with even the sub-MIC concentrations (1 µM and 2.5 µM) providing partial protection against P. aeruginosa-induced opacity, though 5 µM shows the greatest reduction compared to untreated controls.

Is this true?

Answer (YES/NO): YES